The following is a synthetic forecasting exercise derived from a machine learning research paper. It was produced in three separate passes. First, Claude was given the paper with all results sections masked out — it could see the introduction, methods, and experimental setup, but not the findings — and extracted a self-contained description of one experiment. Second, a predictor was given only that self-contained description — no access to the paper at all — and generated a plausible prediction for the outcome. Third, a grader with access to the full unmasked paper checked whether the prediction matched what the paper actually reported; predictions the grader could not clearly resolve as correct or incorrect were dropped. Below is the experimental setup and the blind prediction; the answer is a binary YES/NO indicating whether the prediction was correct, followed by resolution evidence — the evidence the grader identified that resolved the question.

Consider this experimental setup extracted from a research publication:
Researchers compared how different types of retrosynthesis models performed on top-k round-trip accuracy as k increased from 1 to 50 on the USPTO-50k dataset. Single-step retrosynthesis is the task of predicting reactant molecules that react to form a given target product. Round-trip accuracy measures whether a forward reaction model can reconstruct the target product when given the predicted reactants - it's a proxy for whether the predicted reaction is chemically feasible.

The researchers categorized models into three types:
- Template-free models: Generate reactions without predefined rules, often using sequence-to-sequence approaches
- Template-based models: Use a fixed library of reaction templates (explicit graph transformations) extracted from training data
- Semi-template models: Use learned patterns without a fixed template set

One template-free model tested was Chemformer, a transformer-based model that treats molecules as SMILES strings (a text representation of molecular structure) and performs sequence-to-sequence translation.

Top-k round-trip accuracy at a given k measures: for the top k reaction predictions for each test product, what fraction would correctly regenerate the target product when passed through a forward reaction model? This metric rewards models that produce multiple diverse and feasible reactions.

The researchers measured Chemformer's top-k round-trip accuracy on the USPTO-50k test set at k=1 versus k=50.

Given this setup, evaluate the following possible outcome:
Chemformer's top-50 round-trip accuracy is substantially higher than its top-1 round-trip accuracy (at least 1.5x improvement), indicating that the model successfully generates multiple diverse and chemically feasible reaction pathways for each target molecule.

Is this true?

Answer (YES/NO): NO